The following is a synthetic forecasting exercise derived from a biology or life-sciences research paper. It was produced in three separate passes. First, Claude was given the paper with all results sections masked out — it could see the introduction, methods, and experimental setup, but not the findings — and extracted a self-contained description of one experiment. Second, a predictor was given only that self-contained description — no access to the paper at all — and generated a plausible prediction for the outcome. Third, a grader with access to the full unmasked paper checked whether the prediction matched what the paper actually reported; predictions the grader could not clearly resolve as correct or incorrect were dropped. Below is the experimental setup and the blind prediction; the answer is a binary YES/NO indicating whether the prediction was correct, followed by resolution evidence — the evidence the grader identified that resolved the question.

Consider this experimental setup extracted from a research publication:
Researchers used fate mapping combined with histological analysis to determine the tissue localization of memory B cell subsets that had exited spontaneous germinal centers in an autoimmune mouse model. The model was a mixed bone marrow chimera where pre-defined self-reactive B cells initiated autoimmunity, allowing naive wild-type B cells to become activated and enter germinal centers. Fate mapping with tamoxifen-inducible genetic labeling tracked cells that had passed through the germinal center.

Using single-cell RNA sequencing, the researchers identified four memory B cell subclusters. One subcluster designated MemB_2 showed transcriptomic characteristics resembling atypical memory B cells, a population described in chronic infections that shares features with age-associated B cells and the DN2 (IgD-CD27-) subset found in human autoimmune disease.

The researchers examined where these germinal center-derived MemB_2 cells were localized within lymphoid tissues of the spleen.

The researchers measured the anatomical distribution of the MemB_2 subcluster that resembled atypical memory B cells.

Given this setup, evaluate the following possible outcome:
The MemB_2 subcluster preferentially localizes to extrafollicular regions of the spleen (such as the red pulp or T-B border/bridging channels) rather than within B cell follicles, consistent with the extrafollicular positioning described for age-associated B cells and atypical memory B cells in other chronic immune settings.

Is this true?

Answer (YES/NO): YES